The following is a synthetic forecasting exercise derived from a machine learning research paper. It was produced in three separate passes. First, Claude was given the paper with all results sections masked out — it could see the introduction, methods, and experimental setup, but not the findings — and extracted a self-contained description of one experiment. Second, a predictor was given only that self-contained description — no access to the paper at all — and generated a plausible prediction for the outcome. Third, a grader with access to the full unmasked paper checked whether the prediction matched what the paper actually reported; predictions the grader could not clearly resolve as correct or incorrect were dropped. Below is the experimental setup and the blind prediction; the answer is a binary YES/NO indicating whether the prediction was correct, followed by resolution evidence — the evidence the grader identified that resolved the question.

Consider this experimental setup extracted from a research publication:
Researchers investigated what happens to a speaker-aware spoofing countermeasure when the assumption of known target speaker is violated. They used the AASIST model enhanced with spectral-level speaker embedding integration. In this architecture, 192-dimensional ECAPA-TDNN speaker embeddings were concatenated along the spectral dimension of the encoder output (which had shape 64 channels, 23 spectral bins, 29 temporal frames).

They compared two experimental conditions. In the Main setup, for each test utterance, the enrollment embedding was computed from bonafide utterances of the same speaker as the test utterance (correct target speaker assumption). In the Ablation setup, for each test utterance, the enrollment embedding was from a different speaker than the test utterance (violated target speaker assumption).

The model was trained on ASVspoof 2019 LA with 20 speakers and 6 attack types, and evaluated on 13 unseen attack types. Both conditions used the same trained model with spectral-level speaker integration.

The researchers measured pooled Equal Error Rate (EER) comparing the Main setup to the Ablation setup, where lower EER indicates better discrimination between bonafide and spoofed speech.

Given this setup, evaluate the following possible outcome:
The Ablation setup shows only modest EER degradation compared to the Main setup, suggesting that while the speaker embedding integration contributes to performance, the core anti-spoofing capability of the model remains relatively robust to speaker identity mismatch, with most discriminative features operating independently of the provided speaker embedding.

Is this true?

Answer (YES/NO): YES